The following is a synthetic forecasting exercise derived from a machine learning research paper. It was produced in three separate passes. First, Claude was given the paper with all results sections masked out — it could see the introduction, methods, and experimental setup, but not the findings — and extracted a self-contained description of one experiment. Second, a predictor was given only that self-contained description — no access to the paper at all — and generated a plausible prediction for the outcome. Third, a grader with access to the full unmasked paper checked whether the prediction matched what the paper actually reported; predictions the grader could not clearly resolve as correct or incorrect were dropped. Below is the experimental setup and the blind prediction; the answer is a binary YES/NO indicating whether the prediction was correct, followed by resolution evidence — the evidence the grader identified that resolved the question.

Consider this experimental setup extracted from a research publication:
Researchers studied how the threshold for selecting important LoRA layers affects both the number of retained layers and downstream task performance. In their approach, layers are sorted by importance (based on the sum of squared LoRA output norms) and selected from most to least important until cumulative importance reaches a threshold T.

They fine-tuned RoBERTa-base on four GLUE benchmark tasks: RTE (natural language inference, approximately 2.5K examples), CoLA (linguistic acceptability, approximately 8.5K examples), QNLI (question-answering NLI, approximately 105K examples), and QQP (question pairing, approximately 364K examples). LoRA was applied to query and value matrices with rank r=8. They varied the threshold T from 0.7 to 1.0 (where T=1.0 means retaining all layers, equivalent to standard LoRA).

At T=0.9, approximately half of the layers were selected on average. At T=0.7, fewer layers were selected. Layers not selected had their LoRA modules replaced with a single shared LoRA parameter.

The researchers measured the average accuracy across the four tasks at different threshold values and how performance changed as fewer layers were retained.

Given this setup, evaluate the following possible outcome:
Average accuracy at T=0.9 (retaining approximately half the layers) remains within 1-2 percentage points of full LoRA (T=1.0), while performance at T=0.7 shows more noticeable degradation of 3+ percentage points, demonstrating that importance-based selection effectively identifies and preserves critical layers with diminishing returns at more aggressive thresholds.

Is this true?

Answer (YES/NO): NO